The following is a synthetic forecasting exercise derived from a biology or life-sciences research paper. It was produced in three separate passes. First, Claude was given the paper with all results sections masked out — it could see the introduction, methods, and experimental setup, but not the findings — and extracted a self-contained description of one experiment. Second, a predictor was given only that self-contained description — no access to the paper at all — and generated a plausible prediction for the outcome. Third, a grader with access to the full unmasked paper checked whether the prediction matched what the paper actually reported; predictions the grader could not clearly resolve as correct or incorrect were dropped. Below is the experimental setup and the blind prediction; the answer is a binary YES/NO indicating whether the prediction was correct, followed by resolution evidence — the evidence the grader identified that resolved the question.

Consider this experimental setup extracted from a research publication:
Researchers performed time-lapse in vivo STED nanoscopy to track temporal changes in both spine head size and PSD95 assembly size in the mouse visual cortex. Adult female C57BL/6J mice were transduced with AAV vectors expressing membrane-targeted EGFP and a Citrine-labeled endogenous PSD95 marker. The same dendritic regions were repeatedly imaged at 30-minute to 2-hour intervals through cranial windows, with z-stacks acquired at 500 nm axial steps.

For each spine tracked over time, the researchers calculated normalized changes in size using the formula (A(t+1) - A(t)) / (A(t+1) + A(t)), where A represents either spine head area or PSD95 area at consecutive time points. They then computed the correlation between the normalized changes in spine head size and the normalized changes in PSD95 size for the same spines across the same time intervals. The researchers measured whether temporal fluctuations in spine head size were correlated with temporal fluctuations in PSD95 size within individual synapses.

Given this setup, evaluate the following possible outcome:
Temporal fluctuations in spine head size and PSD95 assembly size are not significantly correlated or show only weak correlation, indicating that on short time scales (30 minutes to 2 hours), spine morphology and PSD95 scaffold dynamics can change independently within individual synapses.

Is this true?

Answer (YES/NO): YES